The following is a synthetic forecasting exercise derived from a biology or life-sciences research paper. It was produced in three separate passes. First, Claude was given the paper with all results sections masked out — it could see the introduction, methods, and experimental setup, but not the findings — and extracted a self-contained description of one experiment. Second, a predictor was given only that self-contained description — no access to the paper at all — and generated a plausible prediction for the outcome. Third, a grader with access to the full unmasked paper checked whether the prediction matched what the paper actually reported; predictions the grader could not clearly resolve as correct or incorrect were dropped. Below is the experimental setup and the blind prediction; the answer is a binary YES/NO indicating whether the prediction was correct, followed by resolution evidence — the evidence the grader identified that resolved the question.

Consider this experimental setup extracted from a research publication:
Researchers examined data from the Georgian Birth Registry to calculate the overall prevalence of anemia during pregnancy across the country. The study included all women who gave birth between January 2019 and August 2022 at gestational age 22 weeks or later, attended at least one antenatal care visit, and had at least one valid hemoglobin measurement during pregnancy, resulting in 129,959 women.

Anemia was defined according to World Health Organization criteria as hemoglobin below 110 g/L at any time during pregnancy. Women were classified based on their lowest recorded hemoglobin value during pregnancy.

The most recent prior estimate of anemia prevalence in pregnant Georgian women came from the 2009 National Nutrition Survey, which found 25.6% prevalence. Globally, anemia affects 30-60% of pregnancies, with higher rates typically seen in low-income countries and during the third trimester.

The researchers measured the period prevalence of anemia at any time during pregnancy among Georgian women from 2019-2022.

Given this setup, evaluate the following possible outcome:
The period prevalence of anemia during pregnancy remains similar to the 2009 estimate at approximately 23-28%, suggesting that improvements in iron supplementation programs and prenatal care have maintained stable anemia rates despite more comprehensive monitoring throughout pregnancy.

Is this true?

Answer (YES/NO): NO